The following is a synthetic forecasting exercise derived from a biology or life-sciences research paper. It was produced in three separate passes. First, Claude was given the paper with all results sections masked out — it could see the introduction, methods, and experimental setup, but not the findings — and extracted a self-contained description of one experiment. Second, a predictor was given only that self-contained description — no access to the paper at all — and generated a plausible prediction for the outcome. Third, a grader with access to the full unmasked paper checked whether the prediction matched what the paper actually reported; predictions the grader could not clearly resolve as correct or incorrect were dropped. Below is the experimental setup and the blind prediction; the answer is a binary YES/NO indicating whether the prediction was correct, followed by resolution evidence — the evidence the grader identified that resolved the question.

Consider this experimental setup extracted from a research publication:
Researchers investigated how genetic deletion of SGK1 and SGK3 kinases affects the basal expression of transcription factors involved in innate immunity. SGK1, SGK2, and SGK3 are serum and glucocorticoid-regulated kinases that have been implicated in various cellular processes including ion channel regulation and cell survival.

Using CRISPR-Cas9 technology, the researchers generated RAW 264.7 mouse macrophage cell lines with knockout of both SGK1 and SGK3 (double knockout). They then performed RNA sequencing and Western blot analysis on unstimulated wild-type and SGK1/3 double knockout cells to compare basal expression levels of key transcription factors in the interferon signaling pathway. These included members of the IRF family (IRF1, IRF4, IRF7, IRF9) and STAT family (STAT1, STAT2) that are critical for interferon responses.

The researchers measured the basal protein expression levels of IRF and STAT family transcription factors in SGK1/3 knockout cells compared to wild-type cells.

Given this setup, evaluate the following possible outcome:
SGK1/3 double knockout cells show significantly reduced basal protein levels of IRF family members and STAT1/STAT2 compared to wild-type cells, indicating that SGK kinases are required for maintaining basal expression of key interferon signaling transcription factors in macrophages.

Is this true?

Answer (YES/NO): YES